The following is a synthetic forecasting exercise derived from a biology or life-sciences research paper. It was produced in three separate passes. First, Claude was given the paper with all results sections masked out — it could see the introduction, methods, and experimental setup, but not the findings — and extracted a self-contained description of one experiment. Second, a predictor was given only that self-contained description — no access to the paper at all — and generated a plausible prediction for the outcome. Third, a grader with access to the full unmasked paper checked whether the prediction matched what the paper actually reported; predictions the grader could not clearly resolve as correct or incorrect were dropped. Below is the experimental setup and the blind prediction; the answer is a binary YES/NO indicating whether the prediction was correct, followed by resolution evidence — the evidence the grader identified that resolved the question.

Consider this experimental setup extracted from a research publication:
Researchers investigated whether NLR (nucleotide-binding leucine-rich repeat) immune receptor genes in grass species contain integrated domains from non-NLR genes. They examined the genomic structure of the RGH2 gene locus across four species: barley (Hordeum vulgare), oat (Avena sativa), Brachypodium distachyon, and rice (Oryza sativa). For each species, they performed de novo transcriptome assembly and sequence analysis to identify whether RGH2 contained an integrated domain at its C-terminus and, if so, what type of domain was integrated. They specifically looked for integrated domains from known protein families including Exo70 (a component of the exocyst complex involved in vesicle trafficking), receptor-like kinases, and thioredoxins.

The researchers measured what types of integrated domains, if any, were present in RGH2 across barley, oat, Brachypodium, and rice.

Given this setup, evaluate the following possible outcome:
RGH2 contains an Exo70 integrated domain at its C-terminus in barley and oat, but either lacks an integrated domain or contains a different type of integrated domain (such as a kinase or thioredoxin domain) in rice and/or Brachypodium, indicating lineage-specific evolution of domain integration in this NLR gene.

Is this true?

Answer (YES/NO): YES